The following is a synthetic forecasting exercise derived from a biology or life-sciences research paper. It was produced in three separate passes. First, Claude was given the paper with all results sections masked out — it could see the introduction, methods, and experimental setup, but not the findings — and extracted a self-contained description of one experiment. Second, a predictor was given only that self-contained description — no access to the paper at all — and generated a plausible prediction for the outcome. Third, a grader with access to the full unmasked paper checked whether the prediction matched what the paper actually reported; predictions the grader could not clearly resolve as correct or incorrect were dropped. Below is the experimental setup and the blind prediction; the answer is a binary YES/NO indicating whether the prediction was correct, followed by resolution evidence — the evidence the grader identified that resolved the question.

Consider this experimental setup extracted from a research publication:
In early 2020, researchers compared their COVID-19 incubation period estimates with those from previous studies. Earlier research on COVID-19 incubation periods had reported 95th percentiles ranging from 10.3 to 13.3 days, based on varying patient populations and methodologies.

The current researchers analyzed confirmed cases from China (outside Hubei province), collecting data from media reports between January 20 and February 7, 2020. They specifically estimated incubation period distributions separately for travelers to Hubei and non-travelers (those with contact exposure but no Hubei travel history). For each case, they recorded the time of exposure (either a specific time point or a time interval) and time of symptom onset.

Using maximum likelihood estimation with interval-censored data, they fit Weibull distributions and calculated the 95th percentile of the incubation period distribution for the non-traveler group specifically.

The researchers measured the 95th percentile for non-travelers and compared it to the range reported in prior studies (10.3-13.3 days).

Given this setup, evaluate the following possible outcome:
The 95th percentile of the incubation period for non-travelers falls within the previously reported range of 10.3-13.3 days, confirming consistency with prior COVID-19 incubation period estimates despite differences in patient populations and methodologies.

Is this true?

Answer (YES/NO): NO